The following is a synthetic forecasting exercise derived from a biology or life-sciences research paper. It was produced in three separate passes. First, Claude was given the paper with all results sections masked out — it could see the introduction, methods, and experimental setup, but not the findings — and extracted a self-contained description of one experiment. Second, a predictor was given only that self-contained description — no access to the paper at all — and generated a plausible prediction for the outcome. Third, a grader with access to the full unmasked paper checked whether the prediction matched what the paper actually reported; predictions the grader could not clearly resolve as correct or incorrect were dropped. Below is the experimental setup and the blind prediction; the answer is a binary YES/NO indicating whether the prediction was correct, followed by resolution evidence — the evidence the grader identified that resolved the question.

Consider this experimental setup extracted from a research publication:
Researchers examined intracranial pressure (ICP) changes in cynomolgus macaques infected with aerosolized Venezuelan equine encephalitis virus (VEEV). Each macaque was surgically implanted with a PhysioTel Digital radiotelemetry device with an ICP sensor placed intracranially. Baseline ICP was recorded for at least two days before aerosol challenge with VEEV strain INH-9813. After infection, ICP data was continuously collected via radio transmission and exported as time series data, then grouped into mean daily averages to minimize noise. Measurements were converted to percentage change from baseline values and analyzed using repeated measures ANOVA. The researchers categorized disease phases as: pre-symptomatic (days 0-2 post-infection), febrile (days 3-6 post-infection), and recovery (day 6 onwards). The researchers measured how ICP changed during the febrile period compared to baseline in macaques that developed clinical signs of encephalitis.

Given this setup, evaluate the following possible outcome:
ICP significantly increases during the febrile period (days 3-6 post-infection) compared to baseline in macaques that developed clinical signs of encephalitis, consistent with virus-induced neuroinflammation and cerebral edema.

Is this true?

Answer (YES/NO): NO